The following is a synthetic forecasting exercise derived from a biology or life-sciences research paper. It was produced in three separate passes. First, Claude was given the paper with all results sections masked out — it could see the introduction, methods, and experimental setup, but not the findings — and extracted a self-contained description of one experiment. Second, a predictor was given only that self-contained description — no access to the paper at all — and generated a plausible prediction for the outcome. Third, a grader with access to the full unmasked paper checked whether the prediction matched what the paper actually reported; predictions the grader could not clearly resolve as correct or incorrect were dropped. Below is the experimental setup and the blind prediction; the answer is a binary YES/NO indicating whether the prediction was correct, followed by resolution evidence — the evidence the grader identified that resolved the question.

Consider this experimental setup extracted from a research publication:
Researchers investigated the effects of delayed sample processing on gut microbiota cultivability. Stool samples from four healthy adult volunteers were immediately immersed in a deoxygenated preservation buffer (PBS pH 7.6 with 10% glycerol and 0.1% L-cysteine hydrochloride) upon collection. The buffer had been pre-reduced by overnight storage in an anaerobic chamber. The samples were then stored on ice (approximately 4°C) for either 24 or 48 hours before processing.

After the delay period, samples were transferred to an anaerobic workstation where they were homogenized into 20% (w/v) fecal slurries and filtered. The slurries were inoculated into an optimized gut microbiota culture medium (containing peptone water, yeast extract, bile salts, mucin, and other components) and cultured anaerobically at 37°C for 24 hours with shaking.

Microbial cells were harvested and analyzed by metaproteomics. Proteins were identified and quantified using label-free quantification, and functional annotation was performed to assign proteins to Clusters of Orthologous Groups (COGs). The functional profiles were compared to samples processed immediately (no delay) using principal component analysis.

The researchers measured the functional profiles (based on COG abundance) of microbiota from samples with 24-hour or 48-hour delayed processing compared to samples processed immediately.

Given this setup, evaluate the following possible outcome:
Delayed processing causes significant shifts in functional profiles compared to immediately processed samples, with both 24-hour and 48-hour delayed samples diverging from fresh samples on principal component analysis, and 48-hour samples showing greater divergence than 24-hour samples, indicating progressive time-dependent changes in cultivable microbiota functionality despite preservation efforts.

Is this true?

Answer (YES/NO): NO